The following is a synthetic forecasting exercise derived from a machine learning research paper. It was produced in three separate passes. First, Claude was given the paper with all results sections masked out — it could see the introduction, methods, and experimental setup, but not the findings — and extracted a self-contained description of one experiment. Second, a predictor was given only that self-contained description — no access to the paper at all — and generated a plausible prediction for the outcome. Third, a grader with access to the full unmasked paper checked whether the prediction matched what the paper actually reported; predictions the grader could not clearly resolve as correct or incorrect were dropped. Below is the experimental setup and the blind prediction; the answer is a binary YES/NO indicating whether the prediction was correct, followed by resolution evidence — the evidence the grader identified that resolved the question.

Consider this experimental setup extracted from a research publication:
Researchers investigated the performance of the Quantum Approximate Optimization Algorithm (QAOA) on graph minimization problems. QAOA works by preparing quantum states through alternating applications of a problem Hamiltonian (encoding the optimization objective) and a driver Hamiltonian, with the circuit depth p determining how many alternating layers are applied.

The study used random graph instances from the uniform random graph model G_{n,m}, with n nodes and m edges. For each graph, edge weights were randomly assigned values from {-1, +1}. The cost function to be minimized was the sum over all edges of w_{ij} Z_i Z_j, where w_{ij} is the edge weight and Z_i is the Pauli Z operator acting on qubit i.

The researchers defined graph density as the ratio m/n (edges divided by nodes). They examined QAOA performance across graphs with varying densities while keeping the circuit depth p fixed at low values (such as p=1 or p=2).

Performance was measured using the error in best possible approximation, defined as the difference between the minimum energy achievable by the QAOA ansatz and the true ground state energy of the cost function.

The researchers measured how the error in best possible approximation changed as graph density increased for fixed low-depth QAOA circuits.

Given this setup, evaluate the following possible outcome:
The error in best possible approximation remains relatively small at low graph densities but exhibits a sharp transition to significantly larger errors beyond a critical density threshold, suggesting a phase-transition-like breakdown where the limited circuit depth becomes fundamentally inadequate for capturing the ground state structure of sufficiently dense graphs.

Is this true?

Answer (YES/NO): YES